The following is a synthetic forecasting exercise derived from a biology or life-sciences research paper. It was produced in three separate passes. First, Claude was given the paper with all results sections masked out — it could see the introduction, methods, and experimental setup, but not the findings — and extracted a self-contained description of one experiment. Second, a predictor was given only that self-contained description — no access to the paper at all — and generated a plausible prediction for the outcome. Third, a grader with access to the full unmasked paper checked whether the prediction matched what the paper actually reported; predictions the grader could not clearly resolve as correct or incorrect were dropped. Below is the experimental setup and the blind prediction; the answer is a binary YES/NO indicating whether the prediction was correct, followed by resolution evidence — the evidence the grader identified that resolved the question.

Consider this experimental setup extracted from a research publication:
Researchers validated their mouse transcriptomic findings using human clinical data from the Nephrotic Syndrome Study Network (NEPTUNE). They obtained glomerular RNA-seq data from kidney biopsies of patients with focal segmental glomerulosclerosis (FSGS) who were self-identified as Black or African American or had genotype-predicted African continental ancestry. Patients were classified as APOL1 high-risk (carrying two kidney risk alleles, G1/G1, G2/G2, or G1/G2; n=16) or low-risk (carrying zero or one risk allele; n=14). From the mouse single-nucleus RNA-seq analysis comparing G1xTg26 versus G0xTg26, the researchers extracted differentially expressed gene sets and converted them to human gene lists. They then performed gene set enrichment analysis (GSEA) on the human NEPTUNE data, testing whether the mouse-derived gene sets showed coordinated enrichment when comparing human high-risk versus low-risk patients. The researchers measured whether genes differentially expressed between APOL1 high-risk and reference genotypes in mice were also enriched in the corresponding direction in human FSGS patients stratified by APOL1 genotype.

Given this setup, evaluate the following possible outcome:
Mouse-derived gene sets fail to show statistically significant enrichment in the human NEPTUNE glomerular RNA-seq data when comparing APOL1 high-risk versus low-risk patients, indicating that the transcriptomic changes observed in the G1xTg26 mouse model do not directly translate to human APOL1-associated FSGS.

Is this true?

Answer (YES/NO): NO